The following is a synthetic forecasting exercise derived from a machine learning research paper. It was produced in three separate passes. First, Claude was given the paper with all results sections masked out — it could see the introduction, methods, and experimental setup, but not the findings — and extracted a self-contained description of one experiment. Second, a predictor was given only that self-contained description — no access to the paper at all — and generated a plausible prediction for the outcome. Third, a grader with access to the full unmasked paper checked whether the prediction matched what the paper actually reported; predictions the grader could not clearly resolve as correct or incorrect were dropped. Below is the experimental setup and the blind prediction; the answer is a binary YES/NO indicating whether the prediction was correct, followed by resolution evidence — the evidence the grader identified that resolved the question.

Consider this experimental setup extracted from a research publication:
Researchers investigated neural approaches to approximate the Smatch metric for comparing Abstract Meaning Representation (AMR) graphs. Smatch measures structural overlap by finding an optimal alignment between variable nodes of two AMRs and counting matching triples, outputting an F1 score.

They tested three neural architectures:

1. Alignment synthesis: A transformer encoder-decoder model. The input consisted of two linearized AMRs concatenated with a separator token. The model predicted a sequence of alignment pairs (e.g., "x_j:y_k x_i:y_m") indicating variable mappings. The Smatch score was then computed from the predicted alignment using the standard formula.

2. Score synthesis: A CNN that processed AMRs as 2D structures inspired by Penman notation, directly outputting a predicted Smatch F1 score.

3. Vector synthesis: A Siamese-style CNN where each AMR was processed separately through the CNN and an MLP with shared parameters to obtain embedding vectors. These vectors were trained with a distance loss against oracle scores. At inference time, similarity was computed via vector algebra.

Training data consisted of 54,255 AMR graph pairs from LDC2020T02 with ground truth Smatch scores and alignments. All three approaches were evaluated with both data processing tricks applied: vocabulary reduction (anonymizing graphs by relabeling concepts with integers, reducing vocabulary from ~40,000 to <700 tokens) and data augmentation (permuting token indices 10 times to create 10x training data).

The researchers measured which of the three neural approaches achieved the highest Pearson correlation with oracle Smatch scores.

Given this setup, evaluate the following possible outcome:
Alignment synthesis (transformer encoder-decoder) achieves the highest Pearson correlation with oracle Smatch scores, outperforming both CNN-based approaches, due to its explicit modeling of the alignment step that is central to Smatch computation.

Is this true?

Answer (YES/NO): YES